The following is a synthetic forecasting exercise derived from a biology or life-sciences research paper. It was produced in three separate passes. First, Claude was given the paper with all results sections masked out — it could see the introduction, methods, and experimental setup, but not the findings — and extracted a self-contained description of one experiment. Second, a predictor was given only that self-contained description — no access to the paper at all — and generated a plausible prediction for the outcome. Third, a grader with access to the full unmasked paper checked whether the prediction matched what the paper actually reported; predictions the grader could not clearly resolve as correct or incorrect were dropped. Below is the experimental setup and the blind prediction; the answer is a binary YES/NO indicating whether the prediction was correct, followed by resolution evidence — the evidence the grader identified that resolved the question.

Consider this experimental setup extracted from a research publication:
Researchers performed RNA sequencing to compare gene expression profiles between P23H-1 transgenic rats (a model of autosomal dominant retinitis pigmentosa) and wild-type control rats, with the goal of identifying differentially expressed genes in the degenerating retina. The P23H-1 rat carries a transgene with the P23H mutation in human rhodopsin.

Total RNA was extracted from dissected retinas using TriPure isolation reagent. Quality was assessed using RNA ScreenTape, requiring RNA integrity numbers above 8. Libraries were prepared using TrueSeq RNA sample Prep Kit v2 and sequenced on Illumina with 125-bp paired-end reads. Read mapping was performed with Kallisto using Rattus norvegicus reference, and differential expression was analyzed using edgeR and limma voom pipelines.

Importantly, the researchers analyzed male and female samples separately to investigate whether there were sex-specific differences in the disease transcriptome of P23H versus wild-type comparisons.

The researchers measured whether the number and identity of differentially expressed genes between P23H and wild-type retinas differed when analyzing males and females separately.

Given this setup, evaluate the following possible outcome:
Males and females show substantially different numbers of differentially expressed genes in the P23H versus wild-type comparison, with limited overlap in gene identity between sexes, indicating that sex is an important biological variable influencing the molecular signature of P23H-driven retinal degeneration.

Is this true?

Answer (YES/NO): YES